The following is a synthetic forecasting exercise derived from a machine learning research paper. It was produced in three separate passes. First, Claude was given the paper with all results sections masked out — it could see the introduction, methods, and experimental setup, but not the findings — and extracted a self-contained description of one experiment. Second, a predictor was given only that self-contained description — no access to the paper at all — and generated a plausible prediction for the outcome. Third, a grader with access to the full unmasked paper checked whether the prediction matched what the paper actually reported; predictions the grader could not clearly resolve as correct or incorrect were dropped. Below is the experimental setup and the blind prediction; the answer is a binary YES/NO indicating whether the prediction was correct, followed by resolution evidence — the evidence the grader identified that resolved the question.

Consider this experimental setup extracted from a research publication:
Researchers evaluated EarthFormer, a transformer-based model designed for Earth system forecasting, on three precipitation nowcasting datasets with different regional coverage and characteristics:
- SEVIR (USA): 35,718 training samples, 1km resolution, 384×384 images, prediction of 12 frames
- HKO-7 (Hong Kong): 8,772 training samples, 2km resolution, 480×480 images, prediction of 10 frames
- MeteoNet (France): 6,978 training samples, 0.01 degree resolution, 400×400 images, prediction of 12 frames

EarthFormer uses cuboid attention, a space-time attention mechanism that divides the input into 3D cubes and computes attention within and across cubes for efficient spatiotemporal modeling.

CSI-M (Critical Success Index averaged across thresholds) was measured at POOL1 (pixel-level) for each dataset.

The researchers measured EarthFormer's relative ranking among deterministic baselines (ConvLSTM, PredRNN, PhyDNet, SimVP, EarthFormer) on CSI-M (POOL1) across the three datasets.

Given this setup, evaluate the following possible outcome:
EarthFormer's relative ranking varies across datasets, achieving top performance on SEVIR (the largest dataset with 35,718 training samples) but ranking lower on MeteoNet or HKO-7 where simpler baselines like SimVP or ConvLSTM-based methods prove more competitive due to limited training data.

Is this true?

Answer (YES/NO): YES